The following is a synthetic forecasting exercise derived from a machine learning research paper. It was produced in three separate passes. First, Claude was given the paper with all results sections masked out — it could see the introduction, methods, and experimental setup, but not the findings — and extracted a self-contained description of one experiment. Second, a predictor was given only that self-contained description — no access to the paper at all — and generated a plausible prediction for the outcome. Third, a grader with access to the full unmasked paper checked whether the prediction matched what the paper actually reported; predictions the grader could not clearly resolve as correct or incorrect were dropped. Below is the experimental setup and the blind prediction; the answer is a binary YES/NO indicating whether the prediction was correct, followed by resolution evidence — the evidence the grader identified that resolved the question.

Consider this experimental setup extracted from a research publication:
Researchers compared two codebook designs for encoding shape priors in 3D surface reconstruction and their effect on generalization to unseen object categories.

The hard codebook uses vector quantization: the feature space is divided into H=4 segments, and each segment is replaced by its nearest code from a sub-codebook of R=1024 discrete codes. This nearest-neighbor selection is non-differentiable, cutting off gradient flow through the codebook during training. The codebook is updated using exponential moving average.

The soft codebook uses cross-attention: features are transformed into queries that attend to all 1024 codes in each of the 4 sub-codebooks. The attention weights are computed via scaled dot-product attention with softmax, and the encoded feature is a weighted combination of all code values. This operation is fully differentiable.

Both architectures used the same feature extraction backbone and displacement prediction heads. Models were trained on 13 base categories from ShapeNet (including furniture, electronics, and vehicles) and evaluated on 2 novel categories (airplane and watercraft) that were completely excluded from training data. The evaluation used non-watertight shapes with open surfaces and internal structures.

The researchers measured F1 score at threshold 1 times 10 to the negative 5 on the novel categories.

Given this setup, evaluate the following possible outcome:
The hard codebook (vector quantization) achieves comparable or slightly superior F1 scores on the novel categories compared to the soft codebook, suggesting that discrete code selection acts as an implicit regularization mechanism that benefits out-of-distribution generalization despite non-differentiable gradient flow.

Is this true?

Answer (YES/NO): NO